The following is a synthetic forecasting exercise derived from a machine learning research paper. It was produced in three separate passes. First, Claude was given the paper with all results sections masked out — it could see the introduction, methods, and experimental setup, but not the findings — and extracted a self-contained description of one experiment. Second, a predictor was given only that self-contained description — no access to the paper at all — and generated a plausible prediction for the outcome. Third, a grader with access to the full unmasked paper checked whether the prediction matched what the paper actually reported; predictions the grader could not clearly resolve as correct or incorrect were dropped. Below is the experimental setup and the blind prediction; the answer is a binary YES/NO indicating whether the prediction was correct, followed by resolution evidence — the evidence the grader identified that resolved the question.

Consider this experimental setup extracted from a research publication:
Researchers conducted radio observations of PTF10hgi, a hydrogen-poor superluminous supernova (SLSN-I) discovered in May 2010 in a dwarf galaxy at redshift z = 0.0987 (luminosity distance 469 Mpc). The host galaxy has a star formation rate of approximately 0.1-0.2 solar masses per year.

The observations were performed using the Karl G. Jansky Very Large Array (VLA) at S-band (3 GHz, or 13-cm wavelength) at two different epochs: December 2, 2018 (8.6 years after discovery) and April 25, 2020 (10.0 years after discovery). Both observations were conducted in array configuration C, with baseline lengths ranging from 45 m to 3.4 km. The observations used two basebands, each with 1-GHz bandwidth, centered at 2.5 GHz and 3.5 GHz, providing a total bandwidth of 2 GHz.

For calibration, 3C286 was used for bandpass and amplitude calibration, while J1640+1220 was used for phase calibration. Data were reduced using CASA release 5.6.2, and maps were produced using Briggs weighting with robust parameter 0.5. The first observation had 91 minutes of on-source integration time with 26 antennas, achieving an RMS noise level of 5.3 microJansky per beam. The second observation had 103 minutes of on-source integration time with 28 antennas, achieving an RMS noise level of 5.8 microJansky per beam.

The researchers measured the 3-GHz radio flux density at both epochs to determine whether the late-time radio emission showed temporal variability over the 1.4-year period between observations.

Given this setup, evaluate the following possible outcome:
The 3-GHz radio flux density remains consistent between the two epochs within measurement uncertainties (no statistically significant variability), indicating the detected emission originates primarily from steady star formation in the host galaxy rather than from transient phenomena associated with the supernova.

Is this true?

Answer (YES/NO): NO